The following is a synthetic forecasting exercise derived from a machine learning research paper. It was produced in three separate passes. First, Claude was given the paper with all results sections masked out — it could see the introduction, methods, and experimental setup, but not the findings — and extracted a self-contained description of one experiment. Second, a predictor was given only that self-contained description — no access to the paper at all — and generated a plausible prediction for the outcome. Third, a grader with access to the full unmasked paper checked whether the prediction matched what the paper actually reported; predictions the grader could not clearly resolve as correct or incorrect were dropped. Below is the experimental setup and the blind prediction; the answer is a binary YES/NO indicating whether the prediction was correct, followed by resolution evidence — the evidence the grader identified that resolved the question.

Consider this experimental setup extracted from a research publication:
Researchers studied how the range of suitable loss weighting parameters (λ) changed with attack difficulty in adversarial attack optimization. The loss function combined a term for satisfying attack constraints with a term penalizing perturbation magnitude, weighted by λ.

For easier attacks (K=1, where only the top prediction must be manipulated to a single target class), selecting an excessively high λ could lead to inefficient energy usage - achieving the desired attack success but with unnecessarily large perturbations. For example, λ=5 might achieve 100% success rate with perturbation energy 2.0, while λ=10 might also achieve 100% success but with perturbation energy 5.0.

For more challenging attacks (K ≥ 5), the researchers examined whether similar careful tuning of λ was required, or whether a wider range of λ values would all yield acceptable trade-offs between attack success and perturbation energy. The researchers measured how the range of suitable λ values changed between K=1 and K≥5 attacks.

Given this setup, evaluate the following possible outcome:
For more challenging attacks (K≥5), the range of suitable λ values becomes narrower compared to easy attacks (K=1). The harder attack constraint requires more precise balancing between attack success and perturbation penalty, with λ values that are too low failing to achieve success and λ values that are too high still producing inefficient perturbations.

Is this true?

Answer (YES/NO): NO